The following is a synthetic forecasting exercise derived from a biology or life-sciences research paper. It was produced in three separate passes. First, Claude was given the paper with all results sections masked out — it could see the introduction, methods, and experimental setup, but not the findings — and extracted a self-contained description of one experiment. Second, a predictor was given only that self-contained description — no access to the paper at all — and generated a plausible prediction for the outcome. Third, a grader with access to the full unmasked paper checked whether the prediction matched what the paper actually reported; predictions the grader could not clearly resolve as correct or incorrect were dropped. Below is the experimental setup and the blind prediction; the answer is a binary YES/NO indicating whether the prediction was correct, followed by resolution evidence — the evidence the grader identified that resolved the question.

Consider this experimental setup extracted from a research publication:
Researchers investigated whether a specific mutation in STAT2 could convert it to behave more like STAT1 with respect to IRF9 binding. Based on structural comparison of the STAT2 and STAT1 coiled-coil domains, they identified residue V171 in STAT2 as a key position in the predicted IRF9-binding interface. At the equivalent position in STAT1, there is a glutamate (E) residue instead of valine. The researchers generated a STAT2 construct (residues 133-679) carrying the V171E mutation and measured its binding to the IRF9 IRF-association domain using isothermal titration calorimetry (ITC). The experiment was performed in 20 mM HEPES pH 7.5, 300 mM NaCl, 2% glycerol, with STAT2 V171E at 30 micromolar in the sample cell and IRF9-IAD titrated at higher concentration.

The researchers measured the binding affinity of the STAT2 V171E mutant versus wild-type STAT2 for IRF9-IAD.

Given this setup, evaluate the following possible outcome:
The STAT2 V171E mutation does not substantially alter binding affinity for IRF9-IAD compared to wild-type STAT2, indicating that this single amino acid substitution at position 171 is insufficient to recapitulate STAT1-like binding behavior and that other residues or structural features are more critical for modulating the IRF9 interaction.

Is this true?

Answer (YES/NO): NO